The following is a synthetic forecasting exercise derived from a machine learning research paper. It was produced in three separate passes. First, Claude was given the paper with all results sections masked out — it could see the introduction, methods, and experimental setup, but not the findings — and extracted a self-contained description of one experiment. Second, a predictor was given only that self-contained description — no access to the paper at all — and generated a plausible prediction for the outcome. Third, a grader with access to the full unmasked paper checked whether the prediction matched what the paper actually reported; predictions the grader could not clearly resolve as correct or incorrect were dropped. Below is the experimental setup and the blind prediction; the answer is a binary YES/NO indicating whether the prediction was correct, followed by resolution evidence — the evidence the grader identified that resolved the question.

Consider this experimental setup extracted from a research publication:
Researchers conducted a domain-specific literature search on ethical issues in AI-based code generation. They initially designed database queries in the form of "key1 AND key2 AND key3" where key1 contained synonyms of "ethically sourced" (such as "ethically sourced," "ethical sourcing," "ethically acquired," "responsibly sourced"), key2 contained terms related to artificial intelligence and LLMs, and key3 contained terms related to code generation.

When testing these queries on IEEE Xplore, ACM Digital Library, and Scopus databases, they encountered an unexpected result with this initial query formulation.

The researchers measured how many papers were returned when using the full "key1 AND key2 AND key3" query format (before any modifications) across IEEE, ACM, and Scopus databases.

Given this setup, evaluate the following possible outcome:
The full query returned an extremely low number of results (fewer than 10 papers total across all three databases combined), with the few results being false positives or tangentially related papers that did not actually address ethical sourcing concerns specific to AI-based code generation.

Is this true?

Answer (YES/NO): NO